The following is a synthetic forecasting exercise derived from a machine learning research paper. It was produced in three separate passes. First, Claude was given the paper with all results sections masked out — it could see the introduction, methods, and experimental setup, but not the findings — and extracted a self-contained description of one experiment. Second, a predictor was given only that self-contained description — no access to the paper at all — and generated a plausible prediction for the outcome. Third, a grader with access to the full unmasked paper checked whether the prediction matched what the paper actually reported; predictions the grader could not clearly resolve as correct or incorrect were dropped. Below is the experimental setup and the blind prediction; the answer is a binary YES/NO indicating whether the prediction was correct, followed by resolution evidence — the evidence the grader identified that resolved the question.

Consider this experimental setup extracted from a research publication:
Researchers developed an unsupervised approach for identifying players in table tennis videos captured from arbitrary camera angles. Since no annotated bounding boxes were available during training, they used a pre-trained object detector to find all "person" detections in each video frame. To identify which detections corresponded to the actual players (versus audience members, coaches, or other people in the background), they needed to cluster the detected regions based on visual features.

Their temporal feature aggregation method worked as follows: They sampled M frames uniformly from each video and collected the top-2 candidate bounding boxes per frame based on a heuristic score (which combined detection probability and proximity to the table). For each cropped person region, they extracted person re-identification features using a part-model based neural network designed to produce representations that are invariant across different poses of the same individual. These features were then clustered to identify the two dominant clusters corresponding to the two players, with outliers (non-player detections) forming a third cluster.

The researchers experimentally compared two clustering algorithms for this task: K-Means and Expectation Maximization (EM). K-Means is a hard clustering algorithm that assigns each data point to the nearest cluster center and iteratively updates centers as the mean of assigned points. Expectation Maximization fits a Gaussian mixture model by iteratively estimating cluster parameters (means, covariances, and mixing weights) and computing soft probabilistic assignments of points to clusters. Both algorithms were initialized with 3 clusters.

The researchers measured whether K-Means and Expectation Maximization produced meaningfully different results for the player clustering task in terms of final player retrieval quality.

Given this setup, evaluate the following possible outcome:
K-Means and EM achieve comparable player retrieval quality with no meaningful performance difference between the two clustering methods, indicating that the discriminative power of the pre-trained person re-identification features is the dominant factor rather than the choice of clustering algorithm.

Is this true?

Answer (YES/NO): YES